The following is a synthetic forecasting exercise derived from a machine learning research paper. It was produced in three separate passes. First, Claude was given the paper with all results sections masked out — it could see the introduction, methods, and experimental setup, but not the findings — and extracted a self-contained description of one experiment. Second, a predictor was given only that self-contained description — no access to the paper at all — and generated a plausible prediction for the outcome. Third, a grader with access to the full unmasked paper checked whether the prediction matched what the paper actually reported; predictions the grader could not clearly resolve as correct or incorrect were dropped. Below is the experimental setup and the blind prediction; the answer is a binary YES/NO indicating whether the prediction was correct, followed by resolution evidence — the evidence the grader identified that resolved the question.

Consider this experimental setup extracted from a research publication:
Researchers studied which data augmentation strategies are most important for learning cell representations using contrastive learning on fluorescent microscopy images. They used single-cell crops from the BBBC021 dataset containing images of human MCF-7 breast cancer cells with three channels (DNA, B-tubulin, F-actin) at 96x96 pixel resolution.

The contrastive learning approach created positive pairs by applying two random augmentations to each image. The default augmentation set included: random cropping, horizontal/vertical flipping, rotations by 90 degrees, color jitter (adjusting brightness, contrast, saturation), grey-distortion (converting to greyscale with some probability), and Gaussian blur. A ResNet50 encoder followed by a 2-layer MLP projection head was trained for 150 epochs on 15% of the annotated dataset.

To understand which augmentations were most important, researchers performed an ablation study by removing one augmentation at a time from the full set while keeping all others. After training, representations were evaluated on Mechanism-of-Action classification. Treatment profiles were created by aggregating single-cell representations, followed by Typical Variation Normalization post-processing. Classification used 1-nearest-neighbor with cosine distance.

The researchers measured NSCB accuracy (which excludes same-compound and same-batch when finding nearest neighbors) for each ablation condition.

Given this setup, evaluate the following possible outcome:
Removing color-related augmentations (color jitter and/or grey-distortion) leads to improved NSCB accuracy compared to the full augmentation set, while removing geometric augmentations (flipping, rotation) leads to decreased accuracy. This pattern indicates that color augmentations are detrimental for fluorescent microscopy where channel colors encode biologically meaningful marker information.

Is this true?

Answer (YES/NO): NO